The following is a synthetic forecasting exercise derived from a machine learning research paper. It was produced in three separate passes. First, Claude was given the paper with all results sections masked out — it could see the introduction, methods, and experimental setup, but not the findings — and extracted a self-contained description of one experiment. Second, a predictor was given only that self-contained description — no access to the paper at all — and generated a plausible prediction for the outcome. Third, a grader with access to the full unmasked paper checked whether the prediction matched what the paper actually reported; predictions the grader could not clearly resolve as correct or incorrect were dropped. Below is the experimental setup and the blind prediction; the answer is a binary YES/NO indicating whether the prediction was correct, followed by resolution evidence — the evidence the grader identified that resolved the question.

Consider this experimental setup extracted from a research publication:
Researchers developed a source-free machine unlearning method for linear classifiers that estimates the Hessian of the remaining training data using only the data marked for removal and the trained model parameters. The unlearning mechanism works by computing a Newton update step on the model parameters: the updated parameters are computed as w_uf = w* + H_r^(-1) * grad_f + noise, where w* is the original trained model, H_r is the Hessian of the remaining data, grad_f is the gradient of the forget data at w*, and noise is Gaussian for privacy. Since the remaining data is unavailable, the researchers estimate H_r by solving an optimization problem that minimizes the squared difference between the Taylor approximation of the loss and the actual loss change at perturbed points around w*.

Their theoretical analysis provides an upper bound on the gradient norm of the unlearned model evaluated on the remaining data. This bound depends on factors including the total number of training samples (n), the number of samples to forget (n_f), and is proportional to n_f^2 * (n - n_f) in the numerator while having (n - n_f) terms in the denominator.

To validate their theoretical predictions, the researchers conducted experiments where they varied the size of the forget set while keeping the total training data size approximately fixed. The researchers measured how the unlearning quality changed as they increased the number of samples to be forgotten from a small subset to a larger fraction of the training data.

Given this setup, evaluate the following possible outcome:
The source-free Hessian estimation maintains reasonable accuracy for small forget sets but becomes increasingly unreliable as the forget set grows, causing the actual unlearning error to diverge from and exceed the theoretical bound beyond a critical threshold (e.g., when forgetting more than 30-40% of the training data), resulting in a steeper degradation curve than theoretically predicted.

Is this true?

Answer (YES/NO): NO